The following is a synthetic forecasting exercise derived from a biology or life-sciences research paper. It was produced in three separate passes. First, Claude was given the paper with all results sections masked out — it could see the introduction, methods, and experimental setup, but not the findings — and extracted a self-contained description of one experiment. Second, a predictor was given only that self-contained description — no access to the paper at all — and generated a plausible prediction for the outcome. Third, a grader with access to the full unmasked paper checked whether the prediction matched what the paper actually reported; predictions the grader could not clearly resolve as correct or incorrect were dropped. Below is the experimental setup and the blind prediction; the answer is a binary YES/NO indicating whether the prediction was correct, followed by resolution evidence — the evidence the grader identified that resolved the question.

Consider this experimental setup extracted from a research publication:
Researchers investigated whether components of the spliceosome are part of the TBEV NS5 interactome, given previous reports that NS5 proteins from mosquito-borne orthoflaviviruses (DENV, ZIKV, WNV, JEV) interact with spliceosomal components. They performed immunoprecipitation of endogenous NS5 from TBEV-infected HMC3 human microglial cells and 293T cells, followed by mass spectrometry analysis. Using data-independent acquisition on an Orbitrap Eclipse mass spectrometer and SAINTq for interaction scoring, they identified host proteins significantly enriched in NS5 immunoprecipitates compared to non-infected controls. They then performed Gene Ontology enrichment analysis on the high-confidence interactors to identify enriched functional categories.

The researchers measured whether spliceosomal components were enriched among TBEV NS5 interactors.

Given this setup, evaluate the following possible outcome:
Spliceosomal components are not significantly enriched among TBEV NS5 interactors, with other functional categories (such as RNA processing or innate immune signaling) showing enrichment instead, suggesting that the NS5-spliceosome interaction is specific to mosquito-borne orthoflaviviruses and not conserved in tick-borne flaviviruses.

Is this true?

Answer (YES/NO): NO